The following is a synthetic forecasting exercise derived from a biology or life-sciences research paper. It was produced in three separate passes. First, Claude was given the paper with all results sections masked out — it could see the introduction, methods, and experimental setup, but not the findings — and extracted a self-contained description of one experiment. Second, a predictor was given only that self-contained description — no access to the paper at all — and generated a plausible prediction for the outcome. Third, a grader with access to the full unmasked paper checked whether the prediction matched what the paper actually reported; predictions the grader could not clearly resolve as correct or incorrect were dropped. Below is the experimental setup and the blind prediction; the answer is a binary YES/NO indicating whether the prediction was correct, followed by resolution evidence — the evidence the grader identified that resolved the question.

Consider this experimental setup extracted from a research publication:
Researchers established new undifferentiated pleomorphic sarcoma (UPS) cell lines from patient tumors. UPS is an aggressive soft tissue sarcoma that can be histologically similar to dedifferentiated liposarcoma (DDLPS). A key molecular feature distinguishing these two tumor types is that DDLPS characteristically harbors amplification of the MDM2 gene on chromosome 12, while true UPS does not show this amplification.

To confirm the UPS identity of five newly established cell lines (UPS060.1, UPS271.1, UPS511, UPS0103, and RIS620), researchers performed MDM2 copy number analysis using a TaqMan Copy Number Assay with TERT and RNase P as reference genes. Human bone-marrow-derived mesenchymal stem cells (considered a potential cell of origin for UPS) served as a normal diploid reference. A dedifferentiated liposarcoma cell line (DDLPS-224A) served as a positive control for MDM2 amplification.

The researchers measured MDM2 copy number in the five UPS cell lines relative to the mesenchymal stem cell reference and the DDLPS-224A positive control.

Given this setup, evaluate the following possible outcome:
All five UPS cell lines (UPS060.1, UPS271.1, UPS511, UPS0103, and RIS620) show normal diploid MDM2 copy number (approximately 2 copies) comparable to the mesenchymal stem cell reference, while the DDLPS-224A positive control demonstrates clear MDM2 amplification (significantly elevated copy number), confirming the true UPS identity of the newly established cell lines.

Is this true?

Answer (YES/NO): YES